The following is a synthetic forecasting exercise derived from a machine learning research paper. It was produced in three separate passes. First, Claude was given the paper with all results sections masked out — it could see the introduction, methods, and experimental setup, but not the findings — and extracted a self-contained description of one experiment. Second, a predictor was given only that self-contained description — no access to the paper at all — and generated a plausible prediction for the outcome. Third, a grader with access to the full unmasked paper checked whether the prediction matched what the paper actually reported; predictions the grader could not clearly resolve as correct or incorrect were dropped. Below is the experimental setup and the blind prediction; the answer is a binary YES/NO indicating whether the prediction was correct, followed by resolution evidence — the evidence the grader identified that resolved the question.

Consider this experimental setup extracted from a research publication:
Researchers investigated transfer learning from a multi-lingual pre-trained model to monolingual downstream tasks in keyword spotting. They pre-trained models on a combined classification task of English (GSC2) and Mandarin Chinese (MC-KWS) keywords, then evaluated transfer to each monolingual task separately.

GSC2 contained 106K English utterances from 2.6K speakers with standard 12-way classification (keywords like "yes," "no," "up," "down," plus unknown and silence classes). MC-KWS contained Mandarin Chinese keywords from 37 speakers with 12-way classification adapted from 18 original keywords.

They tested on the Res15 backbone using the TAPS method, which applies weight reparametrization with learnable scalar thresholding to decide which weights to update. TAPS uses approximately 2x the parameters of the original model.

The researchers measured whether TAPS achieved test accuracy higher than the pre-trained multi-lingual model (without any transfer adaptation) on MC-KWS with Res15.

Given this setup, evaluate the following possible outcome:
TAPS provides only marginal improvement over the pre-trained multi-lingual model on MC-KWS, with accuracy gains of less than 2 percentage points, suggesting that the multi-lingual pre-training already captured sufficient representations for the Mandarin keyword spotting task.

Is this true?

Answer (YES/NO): NO